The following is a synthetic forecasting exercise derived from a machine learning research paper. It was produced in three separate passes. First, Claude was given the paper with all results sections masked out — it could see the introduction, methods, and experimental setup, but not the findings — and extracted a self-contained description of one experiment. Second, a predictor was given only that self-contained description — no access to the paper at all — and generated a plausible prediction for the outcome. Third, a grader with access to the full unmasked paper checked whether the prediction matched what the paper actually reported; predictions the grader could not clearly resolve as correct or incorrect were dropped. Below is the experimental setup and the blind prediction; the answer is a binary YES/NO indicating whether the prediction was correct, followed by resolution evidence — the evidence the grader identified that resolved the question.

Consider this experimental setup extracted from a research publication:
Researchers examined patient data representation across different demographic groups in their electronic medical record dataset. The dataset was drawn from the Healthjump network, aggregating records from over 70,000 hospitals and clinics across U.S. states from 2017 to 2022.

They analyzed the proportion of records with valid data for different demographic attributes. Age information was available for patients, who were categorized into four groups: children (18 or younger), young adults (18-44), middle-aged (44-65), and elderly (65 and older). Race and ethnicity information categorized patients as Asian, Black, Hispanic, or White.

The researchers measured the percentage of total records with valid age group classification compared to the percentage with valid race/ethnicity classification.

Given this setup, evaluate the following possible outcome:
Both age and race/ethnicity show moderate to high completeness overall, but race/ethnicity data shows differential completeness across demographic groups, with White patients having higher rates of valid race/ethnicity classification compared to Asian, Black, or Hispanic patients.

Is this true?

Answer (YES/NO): NO